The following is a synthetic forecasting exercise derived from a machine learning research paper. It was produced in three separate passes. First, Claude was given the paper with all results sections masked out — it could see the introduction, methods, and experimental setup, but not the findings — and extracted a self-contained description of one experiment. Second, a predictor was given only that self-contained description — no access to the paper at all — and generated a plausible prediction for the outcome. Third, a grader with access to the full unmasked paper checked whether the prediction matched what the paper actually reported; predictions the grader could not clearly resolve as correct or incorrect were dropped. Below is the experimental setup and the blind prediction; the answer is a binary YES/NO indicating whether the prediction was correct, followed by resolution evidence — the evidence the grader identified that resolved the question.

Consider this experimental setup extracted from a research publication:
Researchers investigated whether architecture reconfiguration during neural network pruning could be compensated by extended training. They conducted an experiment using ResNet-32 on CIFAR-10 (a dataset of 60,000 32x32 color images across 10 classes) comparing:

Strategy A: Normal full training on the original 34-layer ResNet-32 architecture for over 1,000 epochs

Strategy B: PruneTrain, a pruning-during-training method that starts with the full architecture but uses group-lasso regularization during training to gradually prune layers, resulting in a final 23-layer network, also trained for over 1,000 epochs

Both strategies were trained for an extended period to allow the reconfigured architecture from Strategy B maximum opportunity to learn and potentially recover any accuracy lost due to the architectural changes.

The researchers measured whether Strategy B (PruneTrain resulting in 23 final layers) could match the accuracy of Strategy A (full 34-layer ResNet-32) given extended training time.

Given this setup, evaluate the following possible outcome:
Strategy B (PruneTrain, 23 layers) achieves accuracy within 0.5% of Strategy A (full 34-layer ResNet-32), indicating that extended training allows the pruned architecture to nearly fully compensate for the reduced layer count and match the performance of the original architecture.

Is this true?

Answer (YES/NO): NO